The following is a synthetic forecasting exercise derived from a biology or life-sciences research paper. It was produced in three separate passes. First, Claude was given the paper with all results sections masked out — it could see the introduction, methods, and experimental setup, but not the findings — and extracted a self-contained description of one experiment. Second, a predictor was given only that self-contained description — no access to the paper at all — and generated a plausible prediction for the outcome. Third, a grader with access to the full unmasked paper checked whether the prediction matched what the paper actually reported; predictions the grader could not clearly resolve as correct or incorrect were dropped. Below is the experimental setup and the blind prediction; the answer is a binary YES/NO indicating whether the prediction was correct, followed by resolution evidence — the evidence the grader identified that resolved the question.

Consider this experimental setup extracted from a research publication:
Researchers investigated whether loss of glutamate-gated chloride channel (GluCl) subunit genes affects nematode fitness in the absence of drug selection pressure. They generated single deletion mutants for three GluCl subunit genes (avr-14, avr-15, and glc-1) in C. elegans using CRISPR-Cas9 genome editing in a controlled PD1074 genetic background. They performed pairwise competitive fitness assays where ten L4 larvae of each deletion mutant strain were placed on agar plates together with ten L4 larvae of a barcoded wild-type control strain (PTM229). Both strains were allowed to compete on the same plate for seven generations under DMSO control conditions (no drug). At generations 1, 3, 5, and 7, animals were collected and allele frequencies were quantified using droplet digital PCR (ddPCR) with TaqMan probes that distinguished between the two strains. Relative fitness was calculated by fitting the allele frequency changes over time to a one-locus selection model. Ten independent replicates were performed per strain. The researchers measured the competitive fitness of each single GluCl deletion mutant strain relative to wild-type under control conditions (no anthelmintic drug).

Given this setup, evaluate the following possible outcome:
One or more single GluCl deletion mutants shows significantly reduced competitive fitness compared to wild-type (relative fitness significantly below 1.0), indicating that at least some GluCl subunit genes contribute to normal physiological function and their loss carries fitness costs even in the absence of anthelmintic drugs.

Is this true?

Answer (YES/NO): YES